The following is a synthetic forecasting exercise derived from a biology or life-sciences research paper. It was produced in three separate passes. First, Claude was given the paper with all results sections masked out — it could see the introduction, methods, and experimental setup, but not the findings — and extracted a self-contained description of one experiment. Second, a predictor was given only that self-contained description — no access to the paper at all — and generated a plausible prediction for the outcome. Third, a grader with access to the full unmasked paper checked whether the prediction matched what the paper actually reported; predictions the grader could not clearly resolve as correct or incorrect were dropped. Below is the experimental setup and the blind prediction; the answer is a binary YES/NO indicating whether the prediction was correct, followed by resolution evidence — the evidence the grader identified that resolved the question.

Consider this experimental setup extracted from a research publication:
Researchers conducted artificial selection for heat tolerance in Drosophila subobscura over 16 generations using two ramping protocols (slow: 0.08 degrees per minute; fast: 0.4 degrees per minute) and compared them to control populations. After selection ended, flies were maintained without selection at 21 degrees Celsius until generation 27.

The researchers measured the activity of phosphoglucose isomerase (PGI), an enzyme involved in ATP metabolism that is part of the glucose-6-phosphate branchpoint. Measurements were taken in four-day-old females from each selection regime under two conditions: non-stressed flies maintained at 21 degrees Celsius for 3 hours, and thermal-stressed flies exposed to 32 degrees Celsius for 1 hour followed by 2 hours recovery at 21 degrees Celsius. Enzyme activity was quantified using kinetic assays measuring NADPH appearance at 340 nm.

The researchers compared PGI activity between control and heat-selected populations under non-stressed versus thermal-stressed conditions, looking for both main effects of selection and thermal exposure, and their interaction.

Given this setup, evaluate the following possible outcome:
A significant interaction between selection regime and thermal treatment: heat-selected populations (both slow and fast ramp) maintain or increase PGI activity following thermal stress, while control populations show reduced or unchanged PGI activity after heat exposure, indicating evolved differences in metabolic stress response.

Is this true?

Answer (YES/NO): NO